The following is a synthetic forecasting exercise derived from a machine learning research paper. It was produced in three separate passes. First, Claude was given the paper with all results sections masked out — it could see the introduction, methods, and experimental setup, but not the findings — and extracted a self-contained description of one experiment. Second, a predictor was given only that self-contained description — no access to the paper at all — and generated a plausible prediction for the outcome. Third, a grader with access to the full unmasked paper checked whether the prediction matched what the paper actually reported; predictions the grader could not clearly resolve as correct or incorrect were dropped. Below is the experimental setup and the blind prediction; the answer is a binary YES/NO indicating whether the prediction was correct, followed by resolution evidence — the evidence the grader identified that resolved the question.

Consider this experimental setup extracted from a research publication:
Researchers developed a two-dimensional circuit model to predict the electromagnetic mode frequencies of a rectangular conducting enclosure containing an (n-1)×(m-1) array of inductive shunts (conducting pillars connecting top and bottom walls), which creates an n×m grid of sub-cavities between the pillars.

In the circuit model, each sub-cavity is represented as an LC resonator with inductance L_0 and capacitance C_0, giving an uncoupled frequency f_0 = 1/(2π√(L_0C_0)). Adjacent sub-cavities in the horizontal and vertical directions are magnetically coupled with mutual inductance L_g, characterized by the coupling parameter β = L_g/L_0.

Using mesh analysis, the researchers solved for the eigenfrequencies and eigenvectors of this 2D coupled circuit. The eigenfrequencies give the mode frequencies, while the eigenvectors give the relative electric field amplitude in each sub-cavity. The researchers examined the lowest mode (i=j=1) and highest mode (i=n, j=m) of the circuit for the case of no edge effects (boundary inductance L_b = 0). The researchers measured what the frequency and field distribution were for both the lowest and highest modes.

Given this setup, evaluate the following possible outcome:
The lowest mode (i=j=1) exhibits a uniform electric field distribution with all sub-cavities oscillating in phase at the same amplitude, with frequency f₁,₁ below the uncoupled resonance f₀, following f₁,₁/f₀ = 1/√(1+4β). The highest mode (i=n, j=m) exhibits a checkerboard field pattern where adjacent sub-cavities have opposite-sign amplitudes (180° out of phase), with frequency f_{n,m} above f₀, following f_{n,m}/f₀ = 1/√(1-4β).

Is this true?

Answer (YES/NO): NO